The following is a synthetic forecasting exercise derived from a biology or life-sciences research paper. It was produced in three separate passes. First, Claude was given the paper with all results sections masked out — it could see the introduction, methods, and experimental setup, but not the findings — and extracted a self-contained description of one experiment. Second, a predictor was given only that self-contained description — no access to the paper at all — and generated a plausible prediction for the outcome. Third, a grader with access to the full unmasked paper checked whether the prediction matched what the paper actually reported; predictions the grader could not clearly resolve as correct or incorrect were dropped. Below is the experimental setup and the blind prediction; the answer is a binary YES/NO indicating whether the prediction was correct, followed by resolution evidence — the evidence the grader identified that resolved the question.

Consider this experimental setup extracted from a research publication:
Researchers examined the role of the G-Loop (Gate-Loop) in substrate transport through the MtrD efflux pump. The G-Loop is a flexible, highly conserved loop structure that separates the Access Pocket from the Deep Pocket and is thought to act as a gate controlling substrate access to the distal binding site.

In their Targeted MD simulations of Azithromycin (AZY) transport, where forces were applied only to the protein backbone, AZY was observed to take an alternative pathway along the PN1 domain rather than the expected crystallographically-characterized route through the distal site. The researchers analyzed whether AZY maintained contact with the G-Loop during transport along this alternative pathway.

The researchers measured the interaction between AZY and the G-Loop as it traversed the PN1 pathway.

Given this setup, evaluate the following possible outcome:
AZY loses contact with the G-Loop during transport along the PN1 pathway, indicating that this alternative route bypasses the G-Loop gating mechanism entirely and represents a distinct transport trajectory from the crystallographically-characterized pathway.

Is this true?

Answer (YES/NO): NO